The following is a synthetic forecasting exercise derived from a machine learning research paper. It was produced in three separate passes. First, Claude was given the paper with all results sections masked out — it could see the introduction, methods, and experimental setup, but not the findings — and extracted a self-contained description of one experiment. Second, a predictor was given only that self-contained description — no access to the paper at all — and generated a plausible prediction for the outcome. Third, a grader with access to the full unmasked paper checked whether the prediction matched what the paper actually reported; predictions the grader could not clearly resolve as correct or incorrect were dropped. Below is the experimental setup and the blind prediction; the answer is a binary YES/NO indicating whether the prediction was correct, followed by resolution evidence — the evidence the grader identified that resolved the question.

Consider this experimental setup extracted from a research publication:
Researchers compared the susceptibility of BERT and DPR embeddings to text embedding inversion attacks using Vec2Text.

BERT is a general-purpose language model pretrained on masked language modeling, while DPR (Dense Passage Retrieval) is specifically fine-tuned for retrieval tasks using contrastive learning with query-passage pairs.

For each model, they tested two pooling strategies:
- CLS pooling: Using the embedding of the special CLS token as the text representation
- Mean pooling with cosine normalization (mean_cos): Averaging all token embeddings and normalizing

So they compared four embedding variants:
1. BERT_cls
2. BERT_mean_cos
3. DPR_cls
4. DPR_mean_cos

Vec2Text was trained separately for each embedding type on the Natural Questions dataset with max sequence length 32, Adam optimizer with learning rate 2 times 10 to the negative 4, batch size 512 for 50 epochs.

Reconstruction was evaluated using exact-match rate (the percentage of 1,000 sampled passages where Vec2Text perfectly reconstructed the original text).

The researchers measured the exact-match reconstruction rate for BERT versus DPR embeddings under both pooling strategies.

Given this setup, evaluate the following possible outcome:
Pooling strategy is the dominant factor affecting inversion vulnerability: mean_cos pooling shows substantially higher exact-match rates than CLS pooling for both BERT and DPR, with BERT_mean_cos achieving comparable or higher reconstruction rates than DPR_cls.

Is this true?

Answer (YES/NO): YES